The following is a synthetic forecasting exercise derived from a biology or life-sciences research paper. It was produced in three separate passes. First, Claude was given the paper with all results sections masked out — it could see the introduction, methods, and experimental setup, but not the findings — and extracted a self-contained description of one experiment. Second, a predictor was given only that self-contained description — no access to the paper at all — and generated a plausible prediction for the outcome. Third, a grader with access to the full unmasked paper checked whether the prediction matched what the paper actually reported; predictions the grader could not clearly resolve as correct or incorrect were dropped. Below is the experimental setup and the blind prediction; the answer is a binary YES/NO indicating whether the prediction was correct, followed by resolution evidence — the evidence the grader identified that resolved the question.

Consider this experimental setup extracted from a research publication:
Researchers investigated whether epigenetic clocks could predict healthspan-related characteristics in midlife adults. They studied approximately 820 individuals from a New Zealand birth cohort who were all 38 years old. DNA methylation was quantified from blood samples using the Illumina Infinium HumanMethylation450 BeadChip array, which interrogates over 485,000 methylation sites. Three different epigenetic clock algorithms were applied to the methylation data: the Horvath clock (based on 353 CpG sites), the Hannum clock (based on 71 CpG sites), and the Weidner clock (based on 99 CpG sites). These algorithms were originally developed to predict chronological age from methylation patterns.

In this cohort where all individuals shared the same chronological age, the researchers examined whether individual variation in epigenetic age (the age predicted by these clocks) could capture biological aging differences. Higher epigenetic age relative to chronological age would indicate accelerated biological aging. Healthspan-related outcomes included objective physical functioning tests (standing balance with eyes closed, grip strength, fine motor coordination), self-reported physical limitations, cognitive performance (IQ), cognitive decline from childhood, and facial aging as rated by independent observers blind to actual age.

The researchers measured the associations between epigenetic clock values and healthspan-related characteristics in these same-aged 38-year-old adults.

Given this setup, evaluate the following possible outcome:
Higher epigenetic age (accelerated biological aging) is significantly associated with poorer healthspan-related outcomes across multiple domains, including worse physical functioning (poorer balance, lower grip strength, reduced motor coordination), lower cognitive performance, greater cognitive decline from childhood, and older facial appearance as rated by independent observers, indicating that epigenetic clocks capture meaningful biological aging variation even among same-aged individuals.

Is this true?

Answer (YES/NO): NO